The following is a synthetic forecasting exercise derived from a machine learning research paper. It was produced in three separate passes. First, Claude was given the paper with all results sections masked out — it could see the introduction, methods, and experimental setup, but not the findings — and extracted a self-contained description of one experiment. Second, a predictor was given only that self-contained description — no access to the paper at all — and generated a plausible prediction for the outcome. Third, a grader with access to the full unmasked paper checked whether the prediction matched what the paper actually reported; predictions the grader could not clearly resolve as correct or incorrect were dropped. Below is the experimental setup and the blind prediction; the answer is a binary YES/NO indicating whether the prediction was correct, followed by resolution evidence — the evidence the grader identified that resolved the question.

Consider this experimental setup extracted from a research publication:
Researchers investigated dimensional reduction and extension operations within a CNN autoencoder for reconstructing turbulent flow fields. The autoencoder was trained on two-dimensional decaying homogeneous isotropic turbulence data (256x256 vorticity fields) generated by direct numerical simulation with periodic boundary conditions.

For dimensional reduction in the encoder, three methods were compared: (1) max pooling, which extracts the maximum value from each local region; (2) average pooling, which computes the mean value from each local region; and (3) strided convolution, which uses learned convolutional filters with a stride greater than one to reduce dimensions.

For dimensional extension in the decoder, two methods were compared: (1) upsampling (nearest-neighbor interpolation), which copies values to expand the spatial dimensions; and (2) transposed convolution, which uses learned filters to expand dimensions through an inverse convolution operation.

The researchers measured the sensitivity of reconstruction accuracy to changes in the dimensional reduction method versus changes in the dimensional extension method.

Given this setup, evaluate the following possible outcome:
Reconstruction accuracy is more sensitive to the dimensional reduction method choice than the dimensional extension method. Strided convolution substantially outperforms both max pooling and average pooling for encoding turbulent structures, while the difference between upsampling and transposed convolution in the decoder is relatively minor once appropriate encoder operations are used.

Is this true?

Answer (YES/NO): NO